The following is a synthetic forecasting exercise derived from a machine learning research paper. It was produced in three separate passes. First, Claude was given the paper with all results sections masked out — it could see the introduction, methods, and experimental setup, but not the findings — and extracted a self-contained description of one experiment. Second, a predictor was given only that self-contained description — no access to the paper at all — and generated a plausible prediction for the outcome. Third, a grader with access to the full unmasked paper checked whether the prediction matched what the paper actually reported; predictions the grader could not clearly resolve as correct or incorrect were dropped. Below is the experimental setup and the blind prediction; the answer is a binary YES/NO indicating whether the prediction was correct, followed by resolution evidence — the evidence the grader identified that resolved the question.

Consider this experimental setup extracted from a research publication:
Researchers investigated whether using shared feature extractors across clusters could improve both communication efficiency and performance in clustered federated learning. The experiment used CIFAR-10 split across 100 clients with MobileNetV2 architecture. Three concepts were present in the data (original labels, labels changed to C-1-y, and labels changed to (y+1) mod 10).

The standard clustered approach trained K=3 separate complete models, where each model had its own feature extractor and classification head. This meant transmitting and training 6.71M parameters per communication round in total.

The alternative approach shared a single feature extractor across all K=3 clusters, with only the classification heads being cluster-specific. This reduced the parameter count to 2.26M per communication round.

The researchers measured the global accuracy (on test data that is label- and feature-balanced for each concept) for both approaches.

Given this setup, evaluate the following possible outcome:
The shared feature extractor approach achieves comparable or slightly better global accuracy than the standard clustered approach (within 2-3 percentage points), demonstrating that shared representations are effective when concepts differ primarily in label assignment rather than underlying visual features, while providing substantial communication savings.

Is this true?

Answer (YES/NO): NO